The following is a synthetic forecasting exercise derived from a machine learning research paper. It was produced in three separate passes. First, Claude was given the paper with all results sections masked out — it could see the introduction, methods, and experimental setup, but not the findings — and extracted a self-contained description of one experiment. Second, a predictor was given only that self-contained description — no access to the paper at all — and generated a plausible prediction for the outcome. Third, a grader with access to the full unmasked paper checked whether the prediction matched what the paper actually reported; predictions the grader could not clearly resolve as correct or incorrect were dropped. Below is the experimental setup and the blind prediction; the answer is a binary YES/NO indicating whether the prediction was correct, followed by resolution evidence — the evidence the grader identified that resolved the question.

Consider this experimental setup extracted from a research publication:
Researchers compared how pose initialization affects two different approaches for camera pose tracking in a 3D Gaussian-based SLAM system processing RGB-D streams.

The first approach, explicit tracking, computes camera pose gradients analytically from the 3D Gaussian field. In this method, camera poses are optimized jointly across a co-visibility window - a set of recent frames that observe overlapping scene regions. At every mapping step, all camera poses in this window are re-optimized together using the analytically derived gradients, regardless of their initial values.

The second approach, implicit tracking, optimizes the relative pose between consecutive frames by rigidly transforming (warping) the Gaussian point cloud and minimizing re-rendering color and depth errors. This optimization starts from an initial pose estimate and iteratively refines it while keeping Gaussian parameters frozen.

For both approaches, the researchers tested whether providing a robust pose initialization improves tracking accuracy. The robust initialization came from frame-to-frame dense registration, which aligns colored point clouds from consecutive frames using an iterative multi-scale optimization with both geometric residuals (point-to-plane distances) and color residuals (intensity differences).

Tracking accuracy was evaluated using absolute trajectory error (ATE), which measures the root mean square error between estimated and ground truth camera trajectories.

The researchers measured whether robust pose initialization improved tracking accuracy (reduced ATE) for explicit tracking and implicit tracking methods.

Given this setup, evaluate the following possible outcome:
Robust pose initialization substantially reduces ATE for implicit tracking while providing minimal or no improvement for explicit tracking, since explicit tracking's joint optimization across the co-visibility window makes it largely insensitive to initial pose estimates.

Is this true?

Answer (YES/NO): NO